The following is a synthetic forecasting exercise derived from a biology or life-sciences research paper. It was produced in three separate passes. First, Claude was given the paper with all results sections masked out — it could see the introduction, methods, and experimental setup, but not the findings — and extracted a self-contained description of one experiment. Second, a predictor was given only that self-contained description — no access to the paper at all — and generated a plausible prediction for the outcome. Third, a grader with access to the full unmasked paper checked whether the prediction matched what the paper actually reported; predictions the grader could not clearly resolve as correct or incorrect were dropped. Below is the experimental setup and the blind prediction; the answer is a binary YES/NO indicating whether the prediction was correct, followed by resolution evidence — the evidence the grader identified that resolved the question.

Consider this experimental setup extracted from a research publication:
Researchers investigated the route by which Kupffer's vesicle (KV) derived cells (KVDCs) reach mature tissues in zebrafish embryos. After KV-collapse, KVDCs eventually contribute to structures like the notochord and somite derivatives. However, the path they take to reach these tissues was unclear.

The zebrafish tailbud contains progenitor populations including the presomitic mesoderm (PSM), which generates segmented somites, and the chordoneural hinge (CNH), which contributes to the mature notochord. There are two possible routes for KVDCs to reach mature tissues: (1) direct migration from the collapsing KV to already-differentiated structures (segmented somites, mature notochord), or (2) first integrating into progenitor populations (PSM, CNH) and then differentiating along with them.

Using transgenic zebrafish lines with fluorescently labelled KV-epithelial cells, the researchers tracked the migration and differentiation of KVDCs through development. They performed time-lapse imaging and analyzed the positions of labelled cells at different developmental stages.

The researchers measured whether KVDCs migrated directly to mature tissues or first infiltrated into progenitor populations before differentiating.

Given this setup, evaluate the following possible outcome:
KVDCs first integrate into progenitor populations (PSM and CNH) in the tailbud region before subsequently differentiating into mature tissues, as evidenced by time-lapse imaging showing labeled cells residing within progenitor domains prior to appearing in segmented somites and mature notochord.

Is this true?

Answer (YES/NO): YES